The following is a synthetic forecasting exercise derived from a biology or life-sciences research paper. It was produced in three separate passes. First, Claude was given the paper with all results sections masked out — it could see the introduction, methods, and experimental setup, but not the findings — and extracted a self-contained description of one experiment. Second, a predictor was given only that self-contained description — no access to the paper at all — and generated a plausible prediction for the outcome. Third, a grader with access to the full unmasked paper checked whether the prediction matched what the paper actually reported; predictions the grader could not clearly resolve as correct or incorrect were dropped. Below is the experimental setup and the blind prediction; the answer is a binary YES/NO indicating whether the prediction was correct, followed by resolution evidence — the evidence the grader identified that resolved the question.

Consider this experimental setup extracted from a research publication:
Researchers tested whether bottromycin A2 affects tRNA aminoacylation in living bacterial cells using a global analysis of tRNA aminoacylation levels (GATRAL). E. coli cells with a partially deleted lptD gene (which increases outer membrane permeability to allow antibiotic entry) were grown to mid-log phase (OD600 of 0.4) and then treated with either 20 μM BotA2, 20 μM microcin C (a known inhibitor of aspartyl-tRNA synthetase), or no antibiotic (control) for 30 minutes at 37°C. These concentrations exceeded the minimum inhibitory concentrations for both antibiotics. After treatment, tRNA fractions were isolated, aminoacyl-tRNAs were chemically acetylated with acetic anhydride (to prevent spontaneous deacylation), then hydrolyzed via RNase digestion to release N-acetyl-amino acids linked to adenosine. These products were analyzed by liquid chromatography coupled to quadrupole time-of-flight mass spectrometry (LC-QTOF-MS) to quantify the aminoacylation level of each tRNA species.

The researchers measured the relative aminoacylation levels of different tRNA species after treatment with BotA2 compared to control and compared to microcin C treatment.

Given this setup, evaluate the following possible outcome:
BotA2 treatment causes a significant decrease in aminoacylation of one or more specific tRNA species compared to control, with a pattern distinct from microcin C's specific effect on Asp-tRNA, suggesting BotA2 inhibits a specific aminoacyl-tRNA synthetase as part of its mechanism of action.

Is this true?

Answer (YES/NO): NO